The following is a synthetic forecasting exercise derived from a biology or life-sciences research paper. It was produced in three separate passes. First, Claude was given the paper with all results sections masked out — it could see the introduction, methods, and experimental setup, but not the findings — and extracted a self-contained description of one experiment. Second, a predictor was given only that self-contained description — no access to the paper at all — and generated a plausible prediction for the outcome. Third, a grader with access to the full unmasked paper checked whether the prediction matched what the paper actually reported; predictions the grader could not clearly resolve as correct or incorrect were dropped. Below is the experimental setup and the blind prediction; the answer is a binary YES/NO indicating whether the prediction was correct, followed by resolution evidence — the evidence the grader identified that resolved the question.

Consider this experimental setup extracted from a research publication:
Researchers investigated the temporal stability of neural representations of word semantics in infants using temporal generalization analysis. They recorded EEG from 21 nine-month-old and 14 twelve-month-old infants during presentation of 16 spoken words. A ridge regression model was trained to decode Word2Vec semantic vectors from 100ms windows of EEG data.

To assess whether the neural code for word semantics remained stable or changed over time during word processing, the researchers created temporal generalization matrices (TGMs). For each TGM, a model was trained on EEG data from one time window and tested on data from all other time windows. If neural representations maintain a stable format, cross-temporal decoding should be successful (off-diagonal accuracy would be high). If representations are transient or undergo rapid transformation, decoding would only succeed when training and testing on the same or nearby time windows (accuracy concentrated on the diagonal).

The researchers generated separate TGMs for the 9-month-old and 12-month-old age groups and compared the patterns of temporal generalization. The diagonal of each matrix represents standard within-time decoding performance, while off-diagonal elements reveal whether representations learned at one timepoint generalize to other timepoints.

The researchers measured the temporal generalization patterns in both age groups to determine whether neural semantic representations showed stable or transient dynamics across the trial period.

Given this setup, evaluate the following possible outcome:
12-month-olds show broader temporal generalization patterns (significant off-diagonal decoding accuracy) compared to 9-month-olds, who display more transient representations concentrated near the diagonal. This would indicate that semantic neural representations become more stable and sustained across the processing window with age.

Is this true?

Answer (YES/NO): YES